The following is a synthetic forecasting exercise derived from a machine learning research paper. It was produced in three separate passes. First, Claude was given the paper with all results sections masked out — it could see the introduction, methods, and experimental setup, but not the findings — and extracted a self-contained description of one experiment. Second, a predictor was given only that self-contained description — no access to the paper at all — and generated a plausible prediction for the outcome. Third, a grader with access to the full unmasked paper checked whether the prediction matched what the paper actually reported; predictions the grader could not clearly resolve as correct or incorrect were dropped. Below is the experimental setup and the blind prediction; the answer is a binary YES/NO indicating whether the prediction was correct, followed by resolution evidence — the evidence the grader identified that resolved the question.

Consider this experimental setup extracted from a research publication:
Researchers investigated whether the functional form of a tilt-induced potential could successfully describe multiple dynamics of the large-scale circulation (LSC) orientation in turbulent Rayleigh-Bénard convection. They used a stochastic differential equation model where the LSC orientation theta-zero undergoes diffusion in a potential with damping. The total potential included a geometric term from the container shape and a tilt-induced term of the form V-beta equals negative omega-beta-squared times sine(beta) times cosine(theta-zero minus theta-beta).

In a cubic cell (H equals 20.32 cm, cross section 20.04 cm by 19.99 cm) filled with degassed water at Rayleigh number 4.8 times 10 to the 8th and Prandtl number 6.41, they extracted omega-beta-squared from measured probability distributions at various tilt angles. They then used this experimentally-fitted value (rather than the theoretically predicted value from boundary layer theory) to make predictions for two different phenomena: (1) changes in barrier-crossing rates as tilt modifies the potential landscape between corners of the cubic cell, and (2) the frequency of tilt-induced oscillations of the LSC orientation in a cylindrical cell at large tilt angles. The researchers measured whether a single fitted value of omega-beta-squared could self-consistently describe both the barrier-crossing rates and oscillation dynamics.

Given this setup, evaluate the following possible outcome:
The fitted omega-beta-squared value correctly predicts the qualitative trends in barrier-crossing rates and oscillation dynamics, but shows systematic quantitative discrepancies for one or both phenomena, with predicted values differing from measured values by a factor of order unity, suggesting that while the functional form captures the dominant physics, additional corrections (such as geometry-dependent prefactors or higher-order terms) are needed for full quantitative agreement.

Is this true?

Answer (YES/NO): NO